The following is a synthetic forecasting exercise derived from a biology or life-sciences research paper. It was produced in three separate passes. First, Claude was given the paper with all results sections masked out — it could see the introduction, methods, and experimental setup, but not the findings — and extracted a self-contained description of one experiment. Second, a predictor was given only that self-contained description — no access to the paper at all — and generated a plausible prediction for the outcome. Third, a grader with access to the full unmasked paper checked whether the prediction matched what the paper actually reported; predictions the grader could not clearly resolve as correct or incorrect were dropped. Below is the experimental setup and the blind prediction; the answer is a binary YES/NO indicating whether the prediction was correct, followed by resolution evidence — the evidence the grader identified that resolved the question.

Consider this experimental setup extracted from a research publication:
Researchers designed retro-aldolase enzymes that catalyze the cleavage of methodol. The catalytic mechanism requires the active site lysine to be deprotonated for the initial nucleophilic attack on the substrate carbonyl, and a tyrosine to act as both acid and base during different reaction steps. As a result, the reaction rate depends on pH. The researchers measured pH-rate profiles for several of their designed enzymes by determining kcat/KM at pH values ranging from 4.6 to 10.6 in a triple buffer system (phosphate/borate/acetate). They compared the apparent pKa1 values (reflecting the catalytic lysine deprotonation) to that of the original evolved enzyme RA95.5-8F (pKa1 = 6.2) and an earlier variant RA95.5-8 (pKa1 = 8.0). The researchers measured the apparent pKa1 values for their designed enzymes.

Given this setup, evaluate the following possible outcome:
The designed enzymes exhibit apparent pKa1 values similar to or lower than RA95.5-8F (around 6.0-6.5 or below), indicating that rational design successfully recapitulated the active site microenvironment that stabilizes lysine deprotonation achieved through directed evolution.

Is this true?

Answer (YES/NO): NO